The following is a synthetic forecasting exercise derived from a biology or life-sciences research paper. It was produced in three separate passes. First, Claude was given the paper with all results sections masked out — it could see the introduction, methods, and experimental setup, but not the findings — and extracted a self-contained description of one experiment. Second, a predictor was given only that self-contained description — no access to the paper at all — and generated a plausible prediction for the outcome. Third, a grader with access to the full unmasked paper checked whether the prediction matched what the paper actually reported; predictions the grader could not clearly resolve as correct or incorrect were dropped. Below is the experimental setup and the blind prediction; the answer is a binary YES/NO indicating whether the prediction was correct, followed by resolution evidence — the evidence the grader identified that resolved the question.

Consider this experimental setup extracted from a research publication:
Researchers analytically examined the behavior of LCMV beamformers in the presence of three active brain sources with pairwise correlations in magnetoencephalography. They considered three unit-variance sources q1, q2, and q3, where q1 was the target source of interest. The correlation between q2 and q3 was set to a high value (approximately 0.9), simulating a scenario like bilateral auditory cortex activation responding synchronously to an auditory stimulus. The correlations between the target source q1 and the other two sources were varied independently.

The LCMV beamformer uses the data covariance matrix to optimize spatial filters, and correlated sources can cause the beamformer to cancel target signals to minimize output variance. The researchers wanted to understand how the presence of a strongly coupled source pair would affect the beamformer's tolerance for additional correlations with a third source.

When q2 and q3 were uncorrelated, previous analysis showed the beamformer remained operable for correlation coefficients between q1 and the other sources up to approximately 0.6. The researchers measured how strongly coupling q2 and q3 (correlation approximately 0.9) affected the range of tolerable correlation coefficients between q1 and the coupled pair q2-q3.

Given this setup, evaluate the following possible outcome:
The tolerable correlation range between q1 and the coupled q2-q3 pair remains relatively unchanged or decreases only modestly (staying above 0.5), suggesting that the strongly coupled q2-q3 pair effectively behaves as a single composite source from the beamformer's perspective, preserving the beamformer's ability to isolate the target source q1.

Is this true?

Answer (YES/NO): NO